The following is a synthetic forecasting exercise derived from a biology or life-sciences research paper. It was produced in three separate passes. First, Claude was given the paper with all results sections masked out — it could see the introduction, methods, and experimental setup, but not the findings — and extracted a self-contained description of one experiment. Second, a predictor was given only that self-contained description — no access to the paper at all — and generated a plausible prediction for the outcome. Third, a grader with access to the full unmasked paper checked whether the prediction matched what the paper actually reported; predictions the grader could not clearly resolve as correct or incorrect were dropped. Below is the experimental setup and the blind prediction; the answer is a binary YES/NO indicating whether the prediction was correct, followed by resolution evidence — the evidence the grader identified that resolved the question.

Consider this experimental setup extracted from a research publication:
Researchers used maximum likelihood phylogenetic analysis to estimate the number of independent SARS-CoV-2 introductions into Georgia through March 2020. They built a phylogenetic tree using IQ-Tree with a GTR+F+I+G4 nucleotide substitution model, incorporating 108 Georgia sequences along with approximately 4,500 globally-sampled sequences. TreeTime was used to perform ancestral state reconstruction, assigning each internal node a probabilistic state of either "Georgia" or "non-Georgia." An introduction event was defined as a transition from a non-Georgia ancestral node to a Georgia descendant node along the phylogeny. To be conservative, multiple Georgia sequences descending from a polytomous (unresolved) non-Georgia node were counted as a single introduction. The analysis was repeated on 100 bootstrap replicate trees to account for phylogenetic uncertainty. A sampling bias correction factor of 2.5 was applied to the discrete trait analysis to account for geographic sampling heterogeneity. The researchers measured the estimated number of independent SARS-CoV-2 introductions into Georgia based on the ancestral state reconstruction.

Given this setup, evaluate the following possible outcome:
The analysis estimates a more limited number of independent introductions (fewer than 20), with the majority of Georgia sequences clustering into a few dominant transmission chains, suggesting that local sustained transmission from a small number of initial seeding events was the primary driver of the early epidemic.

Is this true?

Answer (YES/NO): NO